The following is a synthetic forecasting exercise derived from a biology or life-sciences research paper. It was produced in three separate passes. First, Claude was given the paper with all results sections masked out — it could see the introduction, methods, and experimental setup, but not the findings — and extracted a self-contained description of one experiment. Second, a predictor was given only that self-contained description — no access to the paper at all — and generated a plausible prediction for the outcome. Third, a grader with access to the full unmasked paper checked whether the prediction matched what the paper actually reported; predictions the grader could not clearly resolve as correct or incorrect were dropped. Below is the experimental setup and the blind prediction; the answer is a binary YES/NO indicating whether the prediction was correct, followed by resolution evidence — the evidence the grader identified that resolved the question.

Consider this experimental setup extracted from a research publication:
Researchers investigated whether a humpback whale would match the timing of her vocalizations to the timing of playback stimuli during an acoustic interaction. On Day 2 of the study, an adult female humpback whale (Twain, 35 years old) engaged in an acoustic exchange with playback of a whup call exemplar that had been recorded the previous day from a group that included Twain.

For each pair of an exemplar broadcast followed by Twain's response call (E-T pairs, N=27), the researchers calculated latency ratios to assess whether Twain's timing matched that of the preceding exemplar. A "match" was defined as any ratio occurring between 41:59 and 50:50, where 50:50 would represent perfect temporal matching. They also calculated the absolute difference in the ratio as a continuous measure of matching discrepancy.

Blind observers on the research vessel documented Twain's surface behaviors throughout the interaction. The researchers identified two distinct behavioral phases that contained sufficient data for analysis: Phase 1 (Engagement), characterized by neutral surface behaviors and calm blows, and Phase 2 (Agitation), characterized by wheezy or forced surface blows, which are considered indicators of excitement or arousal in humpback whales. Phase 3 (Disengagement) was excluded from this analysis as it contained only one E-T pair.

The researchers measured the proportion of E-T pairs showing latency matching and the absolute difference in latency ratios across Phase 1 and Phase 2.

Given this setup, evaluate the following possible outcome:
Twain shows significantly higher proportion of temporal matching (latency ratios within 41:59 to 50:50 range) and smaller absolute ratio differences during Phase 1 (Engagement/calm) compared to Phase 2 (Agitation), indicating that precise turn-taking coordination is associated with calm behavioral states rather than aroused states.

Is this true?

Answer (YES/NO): YES